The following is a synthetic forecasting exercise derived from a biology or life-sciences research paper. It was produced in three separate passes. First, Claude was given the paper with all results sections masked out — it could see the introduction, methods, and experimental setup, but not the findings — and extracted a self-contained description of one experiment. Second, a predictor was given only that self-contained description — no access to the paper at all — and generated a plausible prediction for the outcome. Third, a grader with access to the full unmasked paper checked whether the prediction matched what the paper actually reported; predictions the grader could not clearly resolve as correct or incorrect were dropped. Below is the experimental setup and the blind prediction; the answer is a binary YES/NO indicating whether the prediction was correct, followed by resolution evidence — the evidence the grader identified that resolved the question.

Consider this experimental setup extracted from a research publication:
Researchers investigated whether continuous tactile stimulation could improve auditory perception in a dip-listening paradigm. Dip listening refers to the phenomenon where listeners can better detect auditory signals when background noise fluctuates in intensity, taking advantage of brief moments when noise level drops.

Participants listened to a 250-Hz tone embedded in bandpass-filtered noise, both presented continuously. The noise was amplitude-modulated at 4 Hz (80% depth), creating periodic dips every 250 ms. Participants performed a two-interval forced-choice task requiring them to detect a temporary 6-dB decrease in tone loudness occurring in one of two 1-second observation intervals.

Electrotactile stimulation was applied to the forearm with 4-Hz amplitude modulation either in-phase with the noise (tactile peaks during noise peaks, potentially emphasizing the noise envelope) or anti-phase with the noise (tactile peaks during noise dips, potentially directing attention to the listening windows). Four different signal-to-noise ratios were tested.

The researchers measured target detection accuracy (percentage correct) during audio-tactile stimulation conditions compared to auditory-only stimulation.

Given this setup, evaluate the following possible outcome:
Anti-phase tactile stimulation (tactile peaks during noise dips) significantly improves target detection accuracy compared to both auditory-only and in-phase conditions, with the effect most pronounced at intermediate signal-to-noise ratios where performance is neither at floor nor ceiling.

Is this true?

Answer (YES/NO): NO